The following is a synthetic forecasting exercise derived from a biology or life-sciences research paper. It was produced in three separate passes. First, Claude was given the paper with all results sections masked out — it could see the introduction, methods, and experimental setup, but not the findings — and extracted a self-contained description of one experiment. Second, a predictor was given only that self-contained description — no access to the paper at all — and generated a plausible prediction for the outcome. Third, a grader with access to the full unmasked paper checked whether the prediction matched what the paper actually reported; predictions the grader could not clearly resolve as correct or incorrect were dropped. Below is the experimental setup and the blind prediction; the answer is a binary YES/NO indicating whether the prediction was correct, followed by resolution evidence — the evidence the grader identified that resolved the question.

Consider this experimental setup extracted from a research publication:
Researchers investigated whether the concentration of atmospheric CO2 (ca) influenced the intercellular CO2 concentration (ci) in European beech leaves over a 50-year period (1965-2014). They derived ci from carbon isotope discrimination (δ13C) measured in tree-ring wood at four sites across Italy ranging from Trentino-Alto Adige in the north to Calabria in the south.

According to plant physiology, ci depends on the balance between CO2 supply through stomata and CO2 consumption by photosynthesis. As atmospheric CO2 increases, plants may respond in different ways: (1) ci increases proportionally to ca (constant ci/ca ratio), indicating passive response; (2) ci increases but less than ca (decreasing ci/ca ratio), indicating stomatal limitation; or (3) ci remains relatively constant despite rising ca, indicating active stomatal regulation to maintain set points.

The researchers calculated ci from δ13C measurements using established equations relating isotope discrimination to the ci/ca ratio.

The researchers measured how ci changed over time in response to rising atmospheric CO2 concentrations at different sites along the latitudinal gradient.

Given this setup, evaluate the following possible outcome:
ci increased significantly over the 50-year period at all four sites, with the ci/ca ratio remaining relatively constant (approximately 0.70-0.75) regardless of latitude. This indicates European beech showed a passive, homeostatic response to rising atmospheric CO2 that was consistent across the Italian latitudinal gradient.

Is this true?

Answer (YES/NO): NO